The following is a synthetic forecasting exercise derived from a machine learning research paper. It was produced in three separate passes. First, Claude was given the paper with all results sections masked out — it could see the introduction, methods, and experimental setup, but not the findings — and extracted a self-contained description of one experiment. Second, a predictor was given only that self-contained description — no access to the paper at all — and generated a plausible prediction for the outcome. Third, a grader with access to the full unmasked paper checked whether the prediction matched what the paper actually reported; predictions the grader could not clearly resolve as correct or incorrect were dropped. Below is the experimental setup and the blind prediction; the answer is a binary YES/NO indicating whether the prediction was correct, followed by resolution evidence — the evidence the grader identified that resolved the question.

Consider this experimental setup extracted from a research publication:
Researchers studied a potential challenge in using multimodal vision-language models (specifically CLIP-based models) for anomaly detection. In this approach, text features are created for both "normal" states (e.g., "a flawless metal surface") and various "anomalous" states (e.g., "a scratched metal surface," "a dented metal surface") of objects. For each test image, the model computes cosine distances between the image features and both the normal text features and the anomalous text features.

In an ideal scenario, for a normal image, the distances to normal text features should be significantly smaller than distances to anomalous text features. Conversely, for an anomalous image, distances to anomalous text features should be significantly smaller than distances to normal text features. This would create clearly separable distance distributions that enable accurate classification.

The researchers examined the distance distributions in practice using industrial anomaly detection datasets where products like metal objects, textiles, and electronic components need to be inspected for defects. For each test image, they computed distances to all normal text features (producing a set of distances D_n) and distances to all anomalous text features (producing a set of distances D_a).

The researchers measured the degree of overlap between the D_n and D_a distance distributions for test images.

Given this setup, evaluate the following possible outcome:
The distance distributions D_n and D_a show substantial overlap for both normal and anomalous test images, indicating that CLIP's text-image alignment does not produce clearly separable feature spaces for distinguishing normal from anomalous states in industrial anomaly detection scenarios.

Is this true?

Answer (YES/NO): YES